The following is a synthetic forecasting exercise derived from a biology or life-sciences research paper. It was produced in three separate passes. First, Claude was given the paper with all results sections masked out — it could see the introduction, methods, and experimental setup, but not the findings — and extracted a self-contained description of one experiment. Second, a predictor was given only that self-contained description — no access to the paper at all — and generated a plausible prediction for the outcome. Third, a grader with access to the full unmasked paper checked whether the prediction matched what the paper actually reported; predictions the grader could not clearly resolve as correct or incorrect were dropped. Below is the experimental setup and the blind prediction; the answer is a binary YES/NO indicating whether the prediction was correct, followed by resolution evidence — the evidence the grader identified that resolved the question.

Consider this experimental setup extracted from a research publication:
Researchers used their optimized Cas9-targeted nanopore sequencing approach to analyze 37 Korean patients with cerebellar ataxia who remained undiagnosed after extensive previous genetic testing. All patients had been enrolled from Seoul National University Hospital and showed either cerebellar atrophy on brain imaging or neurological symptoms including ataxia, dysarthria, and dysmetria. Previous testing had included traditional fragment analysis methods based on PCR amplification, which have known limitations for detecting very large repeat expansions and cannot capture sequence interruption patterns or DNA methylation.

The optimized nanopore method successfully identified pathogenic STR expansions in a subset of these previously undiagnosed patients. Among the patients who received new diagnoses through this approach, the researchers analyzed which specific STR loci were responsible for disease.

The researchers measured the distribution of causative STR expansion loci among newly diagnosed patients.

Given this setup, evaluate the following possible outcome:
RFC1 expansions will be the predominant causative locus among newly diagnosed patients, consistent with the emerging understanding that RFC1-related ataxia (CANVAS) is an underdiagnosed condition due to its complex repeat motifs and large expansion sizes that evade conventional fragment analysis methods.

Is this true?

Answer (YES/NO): NO